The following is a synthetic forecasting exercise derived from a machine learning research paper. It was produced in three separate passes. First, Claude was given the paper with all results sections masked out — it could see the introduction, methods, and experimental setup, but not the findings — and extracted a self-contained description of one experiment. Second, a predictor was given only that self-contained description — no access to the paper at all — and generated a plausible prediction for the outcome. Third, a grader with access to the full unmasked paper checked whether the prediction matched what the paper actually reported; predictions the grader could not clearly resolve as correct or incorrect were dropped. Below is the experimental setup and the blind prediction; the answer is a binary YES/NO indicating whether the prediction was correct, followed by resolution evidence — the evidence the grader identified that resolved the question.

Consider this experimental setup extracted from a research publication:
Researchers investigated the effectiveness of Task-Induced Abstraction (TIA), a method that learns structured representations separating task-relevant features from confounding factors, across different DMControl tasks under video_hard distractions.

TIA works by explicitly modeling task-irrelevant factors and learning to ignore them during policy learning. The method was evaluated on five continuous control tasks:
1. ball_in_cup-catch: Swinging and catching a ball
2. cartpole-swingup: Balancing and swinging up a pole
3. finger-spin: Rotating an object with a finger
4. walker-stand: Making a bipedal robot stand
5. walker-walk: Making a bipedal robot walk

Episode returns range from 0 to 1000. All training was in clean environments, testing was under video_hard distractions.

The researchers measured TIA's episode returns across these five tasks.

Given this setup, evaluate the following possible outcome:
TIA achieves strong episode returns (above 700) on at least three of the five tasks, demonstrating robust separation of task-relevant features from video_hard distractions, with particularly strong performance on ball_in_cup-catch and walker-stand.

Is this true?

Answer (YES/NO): NO